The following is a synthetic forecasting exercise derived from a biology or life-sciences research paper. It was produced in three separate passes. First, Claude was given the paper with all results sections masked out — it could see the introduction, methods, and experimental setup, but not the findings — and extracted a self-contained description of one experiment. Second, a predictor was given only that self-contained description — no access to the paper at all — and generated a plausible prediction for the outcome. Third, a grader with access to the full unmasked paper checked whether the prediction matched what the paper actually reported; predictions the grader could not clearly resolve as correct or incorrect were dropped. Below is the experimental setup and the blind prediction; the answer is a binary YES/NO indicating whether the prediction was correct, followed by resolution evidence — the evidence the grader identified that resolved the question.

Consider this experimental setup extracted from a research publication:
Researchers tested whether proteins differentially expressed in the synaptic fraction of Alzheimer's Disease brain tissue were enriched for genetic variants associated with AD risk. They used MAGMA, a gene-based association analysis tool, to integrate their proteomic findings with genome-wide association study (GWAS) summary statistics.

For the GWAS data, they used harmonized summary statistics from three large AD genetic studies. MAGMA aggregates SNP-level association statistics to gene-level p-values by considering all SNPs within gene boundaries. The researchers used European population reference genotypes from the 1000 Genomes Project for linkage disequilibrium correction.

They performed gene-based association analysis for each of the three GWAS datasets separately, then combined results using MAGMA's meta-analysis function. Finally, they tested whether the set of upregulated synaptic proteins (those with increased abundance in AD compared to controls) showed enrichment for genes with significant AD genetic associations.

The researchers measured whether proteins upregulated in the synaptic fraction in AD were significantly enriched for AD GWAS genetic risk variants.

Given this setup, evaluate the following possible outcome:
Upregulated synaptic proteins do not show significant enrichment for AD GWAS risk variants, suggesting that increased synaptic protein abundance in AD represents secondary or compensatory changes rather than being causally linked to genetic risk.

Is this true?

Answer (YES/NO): NO